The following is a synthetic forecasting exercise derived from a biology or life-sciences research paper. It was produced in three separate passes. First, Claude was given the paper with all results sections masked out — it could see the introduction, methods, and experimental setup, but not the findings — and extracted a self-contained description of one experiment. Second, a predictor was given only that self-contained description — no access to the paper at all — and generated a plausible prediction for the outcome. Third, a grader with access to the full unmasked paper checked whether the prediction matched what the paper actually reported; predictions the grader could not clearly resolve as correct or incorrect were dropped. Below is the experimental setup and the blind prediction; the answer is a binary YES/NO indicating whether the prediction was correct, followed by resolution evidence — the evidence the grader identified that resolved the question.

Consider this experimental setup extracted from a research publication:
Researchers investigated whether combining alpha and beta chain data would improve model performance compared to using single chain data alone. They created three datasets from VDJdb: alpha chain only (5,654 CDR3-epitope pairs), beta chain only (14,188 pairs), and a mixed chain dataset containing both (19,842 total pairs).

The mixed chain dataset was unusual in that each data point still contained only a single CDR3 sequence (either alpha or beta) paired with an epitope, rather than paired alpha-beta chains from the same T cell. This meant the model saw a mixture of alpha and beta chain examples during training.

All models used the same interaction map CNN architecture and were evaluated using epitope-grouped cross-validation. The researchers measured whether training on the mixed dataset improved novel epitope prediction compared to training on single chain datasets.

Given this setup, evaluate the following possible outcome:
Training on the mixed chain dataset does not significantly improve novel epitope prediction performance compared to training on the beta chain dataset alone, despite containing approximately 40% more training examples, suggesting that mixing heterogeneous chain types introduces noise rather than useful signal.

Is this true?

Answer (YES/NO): YES